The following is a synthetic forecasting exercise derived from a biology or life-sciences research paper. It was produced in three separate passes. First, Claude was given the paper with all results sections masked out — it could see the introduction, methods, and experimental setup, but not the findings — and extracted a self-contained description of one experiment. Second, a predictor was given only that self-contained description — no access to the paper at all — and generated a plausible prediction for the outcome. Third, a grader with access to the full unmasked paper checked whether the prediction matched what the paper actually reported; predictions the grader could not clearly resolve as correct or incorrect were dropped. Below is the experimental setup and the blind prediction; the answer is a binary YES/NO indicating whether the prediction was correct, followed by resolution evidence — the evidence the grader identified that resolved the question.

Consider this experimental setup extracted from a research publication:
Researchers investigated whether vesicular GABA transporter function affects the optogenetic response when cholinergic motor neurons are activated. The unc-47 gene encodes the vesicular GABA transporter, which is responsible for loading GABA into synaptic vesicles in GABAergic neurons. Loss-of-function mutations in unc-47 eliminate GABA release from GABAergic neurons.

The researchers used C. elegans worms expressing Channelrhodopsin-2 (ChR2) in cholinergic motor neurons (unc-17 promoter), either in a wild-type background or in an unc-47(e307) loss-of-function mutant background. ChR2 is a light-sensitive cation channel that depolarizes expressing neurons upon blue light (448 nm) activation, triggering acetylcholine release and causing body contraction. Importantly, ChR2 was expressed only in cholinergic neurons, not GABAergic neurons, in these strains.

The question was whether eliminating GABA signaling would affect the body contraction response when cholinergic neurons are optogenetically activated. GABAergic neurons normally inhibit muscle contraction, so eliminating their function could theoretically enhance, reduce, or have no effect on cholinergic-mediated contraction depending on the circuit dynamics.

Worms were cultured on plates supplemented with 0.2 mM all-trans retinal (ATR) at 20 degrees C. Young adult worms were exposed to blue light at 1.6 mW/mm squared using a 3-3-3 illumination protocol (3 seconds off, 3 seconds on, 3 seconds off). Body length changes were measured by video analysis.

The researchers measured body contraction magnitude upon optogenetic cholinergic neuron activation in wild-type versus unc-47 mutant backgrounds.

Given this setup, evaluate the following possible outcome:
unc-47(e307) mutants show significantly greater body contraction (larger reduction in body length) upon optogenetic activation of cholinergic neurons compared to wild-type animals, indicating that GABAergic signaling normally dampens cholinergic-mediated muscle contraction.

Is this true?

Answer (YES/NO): YES